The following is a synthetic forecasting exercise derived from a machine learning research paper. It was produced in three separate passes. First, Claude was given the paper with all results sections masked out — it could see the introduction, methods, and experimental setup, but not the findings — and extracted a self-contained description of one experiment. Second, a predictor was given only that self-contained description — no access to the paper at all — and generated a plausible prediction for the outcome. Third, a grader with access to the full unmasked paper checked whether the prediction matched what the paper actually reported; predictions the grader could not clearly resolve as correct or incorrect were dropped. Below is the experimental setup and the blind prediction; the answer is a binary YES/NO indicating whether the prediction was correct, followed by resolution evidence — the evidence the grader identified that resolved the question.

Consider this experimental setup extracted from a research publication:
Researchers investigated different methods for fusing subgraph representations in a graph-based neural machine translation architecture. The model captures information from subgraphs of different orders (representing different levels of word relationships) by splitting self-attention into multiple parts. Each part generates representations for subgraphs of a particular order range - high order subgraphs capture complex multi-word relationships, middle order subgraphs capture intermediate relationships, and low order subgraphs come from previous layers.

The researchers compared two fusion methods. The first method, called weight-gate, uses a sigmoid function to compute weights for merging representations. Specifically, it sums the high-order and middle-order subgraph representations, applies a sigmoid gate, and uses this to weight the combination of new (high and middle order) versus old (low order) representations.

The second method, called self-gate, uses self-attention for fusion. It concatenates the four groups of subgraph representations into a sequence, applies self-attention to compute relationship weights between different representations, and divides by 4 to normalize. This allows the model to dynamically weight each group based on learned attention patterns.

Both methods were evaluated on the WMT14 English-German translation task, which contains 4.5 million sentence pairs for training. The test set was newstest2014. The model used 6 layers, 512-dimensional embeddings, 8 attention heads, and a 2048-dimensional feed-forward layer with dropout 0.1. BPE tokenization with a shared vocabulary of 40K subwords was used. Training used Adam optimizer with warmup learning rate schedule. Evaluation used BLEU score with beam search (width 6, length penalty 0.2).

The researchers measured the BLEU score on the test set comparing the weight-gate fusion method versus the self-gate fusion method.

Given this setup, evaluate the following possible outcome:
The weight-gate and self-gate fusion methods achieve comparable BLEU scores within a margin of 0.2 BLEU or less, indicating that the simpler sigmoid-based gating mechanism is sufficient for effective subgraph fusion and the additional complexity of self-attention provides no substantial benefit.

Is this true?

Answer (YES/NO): NO